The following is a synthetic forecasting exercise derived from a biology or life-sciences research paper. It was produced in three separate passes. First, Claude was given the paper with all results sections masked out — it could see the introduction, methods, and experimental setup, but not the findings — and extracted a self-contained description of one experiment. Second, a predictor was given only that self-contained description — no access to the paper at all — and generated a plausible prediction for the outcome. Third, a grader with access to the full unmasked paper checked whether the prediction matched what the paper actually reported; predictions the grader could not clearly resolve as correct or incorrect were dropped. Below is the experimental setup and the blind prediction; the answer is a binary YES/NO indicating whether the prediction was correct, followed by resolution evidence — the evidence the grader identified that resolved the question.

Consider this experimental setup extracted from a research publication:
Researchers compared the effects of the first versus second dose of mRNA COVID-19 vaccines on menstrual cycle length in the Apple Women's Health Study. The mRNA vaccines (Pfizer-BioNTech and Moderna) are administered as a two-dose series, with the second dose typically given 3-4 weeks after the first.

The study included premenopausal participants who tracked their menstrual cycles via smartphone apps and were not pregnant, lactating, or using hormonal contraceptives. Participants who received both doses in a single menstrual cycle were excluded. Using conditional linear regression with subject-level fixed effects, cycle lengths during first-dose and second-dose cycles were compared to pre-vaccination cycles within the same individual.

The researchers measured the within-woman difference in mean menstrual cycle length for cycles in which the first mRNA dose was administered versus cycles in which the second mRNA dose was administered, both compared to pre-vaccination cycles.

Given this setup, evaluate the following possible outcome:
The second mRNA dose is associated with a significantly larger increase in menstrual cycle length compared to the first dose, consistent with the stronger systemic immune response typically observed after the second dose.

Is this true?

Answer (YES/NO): NO